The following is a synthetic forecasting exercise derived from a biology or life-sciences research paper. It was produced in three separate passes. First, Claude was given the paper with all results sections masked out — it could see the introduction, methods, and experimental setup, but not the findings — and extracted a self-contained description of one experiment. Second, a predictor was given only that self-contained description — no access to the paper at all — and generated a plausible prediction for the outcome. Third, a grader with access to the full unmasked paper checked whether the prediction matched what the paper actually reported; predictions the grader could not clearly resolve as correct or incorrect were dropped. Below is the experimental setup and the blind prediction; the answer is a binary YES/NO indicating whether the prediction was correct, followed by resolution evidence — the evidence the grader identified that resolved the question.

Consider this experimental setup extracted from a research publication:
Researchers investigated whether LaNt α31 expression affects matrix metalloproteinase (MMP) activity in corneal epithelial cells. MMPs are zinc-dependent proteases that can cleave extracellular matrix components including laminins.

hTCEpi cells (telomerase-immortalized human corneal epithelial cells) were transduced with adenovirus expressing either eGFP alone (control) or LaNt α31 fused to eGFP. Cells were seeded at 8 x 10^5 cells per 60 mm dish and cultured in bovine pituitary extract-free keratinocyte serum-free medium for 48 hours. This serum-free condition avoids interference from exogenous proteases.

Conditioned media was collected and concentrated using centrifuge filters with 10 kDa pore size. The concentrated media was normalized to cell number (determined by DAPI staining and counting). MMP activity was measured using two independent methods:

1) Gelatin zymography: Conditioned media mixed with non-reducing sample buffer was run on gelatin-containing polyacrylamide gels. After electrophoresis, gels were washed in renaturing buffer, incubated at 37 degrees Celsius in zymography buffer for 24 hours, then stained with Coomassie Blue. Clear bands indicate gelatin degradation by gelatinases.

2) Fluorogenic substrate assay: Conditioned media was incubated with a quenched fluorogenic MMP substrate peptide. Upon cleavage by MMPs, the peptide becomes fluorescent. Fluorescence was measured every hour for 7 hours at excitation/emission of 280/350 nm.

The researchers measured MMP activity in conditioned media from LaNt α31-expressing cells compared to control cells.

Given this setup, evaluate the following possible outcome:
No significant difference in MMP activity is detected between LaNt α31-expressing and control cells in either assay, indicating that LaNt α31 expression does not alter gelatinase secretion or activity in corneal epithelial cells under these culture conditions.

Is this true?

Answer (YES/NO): NO